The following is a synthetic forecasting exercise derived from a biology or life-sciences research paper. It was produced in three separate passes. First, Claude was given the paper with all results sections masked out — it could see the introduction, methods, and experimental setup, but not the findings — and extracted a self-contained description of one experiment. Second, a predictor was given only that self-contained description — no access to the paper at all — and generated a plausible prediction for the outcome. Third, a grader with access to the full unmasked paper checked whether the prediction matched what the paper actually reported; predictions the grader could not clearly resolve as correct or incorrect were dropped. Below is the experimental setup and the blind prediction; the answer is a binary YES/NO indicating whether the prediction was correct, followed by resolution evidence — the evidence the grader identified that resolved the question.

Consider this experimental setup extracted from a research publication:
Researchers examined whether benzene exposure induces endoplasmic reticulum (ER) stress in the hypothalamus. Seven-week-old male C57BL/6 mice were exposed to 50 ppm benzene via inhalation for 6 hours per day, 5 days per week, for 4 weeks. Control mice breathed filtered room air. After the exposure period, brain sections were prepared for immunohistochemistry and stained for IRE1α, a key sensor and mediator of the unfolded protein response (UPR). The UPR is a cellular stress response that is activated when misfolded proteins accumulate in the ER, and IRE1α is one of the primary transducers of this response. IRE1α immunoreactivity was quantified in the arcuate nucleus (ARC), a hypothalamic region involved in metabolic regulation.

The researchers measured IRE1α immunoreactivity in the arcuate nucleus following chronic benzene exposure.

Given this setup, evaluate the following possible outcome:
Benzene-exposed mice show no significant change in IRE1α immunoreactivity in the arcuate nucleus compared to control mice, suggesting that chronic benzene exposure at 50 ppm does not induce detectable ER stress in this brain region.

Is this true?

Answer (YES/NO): NO